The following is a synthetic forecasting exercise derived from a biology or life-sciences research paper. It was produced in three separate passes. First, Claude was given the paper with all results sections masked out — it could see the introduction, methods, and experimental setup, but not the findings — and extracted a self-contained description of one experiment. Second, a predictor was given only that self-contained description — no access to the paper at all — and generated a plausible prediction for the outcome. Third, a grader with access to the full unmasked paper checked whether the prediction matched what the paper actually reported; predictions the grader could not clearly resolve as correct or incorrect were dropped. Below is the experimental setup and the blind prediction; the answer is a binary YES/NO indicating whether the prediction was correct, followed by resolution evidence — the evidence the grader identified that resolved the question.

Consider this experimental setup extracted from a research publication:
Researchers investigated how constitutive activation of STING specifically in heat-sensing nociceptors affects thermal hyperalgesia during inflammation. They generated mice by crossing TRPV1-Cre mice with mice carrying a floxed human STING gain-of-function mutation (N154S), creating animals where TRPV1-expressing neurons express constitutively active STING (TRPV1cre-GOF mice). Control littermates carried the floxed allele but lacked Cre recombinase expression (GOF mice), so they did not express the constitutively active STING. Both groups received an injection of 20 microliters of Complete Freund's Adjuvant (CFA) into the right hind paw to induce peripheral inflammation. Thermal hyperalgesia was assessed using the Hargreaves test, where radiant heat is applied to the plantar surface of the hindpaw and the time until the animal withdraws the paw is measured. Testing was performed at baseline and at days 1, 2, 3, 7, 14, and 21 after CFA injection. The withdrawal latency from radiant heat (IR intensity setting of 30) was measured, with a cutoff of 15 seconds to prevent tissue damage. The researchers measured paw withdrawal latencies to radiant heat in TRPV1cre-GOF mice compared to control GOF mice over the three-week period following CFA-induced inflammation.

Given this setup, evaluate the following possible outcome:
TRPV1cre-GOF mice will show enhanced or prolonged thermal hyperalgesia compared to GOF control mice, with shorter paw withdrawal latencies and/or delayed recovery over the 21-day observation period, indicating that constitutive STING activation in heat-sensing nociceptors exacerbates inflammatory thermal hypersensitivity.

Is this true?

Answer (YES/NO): NO